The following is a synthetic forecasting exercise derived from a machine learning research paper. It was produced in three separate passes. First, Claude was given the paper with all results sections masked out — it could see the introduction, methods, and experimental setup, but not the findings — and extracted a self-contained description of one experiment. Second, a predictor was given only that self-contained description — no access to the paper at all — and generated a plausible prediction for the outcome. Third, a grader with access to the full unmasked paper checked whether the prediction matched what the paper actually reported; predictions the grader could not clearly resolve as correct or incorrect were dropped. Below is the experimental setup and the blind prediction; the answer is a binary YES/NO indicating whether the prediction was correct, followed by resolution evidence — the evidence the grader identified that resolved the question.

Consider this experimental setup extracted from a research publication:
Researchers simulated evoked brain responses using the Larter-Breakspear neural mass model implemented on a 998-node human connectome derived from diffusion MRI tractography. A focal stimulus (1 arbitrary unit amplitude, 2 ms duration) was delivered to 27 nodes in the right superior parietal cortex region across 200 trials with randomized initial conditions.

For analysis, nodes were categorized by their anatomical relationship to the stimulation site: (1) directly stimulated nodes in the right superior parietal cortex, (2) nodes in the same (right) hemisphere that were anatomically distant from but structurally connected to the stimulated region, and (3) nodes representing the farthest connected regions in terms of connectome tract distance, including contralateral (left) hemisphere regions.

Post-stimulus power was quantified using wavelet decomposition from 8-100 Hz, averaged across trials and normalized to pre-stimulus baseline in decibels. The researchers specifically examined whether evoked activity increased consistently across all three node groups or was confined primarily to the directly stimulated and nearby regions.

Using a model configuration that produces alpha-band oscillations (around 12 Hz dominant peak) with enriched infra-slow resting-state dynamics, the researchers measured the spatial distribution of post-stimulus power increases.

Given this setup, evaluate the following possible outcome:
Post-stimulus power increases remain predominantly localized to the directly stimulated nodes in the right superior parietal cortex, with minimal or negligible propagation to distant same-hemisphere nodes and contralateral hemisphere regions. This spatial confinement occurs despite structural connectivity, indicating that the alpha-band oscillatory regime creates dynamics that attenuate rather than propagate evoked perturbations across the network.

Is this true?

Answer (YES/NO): NO